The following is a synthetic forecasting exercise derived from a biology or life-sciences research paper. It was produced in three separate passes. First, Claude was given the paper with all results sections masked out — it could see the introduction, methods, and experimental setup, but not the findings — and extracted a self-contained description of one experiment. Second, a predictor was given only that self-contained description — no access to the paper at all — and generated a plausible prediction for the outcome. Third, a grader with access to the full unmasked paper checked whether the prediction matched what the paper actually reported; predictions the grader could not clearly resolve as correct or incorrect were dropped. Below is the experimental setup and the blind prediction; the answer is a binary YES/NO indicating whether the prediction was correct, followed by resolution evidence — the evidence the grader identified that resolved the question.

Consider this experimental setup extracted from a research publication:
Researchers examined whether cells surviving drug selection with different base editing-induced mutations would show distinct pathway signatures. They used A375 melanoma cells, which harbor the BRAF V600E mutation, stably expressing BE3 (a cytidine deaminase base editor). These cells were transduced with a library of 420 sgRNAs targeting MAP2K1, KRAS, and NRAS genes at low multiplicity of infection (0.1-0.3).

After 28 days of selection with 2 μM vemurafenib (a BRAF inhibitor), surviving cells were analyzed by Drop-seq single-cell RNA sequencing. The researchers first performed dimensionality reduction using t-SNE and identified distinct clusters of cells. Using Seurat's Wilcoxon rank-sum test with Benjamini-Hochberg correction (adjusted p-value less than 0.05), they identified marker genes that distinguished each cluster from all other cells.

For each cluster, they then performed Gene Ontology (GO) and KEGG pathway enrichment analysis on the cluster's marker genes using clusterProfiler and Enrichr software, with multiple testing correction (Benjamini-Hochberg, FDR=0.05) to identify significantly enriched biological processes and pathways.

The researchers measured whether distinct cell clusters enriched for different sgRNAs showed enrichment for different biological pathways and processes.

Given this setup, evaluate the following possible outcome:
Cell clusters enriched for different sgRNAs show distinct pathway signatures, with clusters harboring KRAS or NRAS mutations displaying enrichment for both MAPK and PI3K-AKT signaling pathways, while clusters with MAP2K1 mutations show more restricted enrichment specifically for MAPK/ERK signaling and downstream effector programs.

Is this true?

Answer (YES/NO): NO